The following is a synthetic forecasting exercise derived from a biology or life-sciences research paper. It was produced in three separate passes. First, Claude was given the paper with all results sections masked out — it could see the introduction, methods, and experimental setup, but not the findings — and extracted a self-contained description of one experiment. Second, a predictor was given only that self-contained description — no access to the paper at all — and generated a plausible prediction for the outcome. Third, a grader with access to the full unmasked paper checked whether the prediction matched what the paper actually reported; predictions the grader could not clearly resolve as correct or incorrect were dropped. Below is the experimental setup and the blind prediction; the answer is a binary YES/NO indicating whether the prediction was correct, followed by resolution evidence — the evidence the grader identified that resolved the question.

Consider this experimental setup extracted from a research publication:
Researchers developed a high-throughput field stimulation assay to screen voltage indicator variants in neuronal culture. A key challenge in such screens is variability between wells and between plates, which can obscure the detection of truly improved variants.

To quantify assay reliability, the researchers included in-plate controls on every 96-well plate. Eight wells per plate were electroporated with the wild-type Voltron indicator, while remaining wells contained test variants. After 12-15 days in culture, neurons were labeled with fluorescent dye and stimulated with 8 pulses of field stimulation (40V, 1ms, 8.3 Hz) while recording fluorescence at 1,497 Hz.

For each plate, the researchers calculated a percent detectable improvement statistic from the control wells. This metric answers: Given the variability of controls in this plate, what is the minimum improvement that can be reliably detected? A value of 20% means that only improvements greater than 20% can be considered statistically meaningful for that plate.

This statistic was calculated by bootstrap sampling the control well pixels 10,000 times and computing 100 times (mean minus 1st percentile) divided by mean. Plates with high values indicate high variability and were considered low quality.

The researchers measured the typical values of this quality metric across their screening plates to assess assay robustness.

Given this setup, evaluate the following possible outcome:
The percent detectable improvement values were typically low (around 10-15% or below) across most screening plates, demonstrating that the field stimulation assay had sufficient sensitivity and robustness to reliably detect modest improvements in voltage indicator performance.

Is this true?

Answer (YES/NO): NO